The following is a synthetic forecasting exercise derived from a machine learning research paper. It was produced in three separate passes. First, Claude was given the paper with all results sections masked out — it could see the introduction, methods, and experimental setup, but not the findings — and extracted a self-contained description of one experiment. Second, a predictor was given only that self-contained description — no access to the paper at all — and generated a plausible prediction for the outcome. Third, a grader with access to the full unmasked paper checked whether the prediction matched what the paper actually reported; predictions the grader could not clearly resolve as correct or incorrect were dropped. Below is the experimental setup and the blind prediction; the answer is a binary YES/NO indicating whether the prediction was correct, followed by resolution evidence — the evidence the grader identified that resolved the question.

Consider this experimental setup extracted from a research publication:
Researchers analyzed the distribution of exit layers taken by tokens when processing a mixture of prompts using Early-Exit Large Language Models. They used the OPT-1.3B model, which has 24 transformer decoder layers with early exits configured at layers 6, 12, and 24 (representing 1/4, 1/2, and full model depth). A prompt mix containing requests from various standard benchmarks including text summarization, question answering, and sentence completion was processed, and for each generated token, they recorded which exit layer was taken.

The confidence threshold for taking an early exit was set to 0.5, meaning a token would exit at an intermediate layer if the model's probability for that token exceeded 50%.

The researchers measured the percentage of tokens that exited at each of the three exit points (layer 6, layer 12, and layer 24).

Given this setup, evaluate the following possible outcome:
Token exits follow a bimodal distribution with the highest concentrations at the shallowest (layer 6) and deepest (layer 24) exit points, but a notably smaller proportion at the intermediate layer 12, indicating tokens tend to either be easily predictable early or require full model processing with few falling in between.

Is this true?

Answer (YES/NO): YES